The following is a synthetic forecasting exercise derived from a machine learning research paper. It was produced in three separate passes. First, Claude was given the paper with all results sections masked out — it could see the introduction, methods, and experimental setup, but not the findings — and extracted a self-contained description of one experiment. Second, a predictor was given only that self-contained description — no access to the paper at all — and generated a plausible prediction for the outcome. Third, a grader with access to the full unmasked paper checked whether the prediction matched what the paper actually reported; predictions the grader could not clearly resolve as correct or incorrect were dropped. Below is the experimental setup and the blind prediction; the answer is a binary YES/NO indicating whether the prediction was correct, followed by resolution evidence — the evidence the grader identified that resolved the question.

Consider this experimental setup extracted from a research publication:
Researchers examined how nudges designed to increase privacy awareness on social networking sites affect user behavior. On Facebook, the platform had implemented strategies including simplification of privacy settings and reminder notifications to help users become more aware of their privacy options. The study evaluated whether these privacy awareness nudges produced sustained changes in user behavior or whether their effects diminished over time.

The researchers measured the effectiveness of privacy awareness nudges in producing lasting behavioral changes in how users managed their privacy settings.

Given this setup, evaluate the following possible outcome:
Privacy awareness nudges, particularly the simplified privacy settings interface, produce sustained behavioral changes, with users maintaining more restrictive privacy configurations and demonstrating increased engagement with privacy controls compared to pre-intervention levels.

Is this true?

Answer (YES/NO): NO